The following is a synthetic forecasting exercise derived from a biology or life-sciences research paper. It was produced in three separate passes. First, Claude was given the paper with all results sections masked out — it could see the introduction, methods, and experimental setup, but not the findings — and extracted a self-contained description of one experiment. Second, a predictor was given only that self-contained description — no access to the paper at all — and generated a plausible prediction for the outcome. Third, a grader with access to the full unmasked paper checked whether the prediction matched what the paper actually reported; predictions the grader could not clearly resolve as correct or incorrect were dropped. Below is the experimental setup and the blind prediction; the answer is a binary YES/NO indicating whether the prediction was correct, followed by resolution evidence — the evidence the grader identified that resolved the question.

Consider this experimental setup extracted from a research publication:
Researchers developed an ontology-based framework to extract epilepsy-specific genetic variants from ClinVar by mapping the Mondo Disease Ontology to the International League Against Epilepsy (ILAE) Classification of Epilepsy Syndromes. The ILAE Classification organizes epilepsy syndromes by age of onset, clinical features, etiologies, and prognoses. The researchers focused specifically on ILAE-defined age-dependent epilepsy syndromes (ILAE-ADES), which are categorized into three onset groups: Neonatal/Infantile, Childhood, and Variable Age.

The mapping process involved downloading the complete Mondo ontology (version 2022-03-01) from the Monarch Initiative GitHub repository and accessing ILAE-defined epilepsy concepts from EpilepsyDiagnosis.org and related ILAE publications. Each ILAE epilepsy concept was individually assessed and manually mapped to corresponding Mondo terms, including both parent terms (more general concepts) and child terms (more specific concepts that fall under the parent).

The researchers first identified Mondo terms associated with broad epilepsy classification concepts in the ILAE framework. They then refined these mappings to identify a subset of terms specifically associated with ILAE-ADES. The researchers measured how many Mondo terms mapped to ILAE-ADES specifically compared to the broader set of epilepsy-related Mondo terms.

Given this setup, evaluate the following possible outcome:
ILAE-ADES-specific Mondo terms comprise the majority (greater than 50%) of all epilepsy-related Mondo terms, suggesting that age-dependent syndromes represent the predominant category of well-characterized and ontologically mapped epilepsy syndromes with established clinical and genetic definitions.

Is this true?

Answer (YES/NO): YES